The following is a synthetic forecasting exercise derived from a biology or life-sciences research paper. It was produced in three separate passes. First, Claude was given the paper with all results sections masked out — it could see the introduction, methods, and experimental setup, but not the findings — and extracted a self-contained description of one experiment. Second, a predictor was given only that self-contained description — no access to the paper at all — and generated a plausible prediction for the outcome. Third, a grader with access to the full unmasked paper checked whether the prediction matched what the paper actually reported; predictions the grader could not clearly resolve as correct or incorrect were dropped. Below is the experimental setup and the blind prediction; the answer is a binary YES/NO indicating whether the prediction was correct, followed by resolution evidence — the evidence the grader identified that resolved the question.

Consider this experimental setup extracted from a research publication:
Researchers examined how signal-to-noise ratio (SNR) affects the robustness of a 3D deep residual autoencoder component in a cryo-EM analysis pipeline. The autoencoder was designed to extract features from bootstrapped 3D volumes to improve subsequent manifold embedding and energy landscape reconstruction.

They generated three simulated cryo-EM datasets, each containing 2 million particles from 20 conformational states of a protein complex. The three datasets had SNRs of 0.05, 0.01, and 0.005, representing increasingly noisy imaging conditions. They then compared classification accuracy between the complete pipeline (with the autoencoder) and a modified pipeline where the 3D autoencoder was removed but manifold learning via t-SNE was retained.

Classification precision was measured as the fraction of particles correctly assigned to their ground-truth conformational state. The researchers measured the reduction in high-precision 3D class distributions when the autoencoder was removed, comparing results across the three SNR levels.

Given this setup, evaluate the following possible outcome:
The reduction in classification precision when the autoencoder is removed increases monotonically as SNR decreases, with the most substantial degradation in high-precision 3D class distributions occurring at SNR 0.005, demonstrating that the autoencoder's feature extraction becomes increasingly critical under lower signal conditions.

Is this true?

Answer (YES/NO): YES